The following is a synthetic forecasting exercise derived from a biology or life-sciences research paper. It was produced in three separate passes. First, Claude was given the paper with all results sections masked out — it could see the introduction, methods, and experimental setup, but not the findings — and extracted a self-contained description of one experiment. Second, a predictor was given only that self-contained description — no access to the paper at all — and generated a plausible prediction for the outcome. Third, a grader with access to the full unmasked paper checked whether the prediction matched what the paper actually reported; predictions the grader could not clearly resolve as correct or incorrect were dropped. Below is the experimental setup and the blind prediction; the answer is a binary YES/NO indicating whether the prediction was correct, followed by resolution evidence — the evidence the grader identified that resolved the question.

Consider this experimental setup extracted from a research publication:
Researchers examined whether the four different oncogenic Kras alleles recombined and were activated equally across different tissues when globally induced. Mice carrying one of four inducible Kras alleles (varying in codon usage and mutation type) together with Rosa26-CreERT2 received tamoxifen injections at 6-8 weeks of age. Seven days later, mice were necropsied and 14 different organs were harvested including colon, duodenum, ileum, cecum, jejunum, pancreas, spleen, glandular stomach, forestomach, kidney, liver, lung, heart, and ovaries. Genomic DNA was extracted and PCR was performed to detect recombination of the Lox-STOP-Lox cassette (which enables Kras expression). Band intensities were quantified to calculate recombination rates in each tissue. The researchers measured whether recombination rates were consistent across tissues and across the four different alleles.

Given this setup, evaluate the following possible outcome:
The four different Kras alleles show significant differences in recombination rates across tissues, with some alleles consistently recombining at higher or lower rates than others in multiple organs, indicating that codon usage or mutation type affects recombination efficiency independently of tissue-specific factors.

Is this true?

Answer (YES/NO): NO